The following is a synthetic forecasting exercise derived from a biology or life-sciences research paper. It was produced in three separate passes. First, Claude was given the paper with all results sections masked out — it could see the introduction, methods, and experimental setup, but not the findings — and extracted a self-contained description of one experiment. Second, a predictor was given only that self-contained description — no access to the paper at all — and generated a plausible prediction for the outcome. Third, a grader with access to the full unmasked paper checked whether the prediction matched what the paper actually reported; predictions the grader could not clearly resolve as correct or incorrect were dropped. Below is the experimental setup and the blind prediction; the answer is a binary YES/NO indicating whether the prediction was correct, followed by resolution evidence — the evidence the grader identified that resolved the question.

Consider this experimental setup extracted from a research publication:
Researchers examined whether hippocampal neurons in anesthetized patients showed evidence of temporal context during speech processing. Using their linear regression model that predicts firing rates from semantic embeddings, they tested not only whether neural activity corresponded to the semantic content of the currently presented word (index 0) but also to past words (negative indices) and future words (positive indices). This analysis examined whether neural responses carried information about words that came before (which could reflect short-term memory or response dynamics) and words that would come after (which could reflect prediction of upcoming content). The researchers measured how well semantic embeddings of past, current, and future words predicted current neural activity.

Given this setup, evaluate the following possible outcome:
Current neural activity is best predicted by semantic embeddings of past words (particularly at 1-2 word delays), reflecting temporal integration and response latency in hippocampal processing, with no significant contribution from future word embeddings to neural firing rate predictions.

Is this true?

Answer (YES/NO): NO